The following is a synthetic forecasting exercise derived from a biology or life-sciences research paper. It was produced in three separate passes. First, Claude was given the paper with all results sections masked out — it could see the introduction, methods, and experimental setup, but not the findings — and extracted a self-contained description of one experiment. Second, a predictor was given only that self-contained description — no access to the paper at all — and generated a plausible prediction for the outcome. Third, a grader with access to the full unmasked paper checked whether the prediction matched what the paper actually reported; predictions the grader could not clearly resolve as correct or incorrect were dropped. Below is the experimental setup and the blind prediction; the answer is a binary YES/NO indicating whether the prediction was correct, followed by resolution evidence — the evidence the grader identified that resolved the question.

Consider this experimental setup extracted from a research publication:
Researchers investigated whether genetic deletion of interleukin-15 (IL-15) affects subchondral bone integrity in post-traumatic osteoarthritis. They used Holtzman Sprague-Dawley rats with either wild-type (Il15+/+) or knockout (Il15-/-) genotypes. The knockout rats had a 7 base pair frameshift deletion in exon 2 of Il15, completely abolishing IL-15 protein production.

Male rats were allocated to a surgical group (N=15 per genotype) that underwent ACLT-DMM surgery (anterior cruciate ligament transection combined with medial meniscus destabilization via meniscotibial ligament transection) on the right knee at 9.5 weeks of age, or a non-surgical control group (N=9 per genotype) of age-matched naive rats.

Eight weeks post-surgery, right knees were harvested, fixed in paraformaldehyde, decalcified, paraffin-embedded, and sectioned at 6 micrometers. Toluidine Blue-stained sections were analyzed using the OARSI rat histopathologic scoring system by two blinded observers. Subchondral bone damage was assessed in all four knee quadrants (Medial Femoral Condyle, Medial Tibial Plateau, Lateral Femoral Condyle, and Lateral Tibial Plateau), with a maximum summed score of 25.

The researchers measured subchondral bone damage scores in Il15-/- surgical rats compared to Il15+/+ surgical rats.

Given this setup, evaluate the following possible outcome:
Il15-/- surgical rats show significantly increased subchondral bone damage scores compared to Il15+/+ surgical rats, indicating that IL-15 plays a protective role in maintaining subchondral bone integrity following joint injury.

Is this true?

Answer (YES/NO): NO